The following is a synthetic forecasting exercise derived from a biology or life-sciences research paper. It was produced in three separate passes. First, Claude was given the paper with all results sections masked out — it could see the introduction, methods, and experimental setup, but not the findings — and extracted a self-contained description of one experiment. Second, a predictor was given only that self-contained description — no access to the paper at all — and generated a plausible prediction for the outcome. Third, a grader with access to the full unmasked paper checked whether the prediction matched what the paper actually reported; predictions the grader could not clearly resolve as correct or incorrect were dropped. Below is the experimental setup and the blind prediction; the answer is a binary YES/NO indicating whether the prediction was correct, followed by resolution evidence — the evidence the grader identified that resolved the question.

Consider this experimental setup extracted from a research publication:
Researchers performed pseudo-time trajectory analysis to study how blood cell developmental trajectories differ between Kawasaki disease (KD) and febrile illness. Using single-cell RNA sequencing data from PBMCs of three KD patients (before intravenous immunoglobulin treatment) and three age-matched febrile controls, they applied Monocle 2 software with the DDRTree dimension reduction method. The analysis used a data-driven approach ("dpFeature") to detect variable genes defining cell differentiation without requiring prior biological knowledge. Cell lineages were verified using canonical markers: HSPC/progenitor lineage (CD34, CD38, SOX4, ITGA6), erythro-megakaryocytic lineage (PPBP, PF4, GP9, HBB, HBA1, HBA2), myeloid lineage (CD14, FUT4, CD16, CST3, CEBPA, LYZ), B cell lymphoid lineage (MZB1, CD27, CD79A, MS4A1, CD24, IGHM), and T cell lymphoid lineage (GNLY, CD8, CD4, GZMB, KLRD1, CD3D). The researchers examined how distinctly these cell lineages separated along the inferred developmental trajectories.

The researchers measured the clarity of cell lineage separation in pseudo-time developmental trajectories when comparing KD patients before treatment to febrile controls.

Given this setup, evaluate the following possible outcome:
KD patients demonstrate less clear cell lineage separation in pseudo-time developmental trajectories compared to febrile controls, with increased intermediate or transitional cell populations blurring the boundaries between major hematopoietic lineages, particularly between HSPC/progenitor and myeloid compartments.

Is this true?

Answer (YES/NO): NO